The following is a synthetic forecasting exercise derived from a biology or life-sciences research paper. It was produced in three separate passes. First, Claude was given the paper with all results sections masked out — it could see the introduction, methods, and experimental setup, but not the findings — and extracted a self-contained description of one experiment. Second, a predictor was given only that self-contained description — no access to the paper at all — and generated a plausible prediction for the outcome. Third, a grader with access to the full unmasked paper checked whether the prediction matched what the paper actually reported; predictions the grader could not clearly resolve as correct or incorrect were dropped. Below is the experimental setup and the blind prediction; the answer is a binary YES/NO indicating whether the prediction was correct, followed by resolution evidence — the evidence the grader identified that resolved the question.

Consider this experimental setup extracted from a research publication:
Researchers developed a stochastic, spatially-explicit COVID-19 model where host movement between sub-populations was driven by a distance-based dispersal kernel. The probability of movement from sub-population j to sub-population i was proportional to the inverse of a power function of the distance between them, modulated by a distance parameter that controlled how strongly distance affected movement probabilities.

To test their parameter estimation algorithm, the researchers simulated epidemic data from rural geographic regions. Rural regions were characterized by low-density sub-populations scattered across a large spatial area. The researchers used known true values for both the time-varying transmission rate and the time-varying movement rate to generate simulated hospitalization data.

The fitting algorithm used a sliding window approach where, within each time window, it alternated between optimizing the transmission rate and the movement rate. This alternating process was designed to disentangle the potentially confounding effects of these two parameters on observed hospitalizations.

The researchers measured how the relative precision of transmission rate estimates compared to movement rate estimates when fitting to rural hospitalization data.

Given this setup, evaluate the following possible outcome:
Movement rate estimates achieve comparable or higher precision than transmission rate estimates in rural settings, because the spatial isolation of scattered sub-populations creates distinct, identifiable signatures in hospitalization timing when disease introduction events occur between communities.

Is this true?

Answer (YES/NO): NO